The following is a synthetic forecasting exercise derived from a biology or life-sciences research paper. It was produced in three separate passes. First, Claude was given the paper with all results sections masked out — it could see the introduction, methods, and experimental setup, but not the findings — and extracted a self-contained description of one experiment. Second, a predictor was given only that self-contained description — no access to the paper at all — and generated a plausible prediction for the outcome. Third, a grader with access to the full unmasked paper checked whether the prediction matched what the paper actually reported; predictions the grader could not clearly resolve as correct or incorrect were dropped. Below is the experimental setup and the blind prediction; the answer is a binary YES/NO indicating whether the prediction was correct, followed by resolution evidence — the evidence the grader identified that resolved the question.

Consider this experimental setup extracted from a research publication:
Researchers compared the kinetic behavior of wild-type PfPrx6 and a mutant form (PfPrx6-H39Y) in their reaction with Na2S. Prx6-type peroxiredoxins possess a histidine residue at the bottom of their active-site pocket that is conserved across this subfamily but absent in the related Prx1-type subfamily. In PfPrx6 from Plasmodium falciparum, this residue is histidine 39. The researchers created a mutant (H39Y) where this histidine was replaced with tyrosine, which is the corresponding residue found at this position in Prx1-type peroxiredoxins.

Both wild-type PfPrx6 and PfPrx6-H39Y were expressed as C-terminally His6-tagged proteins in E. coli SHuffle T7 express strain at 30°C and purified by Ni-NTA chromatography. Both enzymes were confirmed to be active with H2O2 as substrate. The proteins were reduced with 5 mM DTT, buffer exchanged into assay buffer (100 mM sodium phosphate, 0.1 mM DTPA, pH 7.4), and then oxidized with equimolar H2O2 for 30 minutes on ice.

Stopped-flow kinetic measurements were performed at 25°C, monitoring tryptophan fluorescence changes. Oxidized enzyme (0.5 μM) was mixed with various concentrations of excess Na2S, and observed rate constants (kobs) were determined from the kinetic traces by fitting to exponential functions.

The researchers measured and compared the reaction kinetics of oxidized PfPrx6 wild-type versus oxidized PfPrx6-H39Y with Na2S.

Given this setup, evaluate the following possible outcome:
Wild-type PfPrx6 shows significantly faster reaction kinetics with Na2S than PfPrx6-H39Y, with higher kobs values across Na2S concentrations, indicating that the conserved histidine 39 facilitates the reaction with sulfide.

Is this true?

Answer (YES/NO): NO